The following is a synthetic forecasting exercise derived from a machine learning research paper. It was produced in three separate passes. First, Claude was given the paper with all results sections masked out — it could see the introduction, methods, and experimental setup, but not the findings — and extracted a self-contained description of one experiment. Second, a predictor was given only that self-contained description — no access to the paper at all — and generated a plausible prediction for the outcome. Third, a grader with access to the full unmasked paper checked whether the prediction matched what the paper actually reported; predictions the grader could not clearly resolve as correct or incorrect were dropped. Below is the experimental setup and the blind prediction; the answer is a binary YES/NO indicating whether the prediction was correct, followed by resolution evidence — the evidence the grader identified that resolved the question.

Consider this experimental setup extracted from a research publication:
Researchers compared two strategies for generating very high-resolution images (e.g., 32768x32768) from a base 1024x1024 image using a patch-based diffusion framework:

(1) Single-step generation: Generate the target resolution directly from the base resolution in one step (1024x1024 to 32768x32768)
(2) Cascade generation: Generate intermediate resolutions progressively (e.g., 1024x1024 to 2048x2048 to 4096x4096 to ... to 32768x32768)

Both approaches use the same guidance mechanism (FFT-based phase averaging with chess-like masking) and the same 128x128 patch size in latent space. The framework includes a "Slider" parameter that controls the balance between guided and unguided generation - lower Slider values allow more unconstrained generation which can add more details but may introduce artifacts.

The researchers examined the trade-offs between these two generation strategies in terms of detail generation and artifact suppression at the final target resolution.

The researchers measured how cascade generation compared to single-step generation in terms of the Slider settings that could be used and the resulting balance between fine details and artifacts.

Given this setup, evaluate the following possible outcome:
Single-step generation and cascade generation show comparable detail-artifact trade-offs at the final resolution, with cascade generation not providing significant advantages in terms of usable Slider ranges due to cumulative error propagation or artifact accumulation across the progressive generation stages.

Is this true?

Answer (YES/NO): NO